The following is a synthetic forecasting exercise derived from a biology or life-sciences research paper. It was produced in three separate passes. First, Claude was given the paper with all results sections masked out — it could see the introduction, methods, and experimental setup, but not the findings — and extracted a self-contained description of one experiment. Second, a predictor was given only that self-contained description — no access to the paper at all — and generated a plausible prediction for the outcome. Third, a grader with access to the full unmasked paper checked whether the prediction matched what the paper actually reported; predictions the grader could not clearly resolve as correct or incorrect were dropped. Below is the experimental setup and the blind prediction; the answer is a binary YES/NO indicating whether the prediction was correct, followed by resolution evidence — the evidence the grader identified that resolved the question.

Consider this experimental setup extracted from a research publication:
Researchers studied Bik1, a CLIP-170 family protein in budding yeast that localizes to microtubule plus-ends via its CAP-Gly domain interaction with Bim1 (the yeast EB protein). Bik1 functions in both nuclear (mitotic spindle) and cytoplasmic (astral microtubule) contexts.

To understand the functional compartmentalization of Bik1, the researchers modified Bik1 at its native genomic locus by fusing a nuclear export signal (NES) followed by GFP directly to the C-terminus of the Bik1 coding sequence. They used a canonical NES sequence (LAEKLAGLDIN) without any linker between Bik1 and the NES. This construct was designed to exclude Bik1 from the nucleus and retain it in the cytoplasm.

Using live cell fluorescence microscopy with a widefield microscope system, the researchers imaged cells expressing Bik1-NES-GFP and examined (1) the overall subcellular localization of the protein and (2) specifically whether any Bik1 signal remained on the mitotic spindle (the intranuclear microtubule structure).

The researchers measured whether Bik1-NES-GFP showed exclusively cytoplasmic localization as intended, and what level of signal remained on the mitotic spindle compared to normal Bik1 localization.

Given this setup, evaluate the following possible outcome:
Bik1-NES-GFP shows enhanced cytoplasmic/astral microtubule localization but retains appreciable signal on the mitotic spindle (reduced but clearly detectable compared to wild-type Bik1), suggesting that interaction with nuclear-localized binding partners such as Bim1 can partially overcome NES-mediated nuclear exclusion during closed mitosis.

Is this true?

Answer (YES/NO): NO